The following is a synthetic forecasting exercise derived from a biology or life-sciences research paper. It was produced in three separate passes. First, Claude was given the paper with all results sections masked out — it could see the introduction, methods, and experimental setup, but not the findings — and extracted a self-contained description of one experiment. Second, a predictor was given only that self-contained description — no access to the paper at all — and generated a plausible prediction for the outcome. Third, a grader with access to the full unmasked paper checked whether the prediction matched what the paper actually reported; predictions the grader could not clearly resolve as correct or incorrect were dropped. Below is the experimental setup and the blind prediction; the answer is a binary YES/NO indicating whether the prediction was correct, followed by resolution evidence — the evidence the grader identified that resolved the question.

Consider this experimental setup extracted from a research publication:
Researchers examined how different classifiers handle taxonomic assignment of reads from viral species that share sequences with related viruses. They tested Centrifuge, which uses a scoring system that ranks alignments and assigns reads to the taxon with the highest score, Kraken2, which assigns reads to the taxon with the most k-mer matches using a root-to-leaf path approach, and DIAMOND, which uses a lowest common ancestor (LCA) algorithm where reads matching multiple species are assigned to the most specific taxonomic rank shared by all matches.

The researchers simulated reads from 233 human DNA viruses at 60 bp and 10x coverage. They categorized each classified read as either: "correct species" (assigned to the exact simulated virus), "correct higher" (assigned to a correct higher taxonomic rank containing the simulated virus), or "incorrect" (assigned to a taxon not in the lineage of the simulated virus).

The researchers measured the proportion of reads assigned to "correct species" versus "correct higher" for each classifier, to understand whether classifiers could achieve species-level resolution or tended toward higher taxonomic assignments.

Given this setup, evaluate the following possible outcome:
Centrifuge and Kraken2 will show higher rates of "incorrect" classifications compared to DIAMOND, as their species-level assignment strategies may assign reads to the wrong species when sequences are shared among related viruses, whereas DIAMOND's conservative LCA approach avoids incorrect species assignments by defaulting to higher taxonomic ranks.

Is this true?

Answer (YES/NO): NO